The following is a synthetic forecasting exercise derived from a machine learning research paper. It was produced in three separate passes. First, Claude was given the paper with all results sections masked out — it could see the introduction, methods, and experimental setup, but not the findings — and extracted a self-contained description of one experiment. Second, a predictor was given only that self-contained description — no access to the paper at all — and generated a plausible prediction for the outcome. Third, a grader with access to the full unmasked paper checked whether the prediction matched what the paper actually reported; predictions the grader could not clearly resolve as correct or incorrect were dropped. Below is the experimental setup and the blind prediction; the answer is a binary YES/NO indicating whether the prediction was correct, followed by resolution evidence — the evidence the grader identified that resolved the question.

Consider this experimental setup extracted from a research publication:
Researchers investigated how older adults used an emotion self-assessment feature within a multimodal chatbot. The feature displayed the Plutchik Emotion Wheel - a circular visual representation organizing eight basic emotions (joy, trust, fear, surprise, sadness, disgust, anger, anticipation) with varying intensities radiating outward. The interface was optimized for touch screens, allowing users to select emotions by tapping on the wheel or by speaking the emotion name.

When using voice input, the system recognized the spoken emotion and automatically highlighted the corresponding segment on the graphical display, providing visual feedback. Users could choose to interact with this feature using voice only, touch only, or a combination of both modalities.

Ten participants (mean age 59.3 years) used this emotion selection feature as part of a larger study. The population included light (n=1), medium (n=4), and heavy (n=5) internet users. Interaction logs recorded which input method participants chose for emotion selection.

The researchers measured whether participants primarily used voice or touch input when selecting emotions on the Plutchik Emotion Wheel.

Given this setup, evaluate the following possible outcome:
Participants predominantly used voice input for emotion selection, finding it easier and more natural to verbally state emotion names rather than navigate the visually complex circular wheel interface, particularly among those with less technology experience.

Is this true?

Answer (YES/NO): NO